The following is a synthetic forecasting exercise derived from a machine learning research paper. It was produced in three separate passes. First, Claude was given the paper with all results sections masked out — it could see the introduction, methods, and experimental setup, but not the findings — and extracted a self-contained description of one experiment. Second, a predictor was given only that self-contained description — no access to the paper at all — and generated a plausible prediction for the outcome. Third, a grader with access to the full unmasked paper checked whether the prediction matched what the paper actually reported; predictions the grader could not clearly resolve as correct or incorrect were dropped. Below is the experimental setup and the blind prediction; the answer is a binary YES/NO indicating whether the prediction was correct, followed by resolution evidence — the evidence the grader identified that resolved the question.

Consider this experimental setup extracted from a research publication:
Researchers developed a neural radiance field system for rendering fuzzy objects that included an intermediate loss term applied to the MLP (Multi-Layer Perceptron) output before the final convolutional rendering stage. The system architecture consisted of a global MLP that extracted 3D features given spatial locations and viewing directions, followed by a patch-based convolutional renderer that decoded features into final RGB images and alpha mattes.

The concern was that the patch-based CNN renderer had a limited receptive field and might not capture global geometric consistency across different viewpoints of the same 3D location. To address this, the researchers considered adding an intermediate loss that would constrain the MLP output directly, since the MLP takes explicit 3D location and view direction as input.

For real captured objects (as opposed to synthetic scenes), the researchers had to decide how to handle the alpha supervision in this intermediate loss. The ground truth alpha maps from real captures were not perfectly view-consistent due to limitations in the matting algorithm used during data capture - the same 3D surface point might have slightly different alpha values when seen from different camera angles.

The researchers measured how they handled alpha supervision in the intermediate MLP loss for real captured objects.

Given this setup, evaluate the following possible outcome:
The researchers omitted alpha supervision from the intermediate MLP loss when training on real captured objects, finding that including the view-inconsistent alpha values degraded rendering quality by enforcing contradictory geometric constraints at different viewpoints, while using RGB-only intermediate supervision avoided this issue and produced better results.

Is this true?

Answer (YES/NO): YES